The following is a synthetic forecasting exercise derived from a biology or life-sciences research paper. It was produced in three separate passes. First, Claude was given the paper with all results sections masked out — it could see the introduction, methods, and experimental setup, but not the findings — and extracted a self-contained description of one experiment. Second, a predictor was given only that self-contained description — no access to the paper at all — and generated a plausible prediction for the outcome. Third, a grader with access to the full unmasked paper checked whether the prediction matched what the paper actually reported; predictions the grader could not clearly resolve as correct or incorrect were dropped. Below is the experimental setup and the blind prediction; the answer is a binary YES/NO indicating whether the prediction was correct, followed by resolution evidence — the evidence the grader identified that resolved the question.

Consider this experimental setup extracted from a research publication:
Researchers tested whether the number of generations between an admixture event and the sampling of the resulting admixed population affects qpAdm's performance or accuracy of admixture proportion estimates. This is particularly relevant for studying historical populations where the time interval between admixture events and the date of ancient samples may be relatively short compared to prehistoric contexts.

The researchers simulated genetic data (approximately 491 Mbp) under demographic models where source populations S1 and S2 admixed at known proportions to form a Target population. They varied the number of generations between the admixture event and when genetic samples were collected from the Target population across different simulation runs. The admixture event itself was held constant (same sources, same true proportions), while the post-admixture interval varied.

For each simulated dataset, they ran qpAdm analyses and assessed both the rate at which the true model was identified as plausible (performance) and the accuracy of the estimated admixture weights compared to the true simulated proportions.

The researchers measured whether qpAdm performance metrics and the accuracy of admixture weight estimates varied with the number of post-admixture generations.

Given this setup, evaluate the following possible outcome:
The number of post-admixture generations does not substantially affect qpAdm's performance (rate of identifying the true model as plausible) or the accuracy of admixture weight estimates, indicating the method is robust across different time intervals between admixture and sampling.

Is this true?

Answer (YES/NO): YES